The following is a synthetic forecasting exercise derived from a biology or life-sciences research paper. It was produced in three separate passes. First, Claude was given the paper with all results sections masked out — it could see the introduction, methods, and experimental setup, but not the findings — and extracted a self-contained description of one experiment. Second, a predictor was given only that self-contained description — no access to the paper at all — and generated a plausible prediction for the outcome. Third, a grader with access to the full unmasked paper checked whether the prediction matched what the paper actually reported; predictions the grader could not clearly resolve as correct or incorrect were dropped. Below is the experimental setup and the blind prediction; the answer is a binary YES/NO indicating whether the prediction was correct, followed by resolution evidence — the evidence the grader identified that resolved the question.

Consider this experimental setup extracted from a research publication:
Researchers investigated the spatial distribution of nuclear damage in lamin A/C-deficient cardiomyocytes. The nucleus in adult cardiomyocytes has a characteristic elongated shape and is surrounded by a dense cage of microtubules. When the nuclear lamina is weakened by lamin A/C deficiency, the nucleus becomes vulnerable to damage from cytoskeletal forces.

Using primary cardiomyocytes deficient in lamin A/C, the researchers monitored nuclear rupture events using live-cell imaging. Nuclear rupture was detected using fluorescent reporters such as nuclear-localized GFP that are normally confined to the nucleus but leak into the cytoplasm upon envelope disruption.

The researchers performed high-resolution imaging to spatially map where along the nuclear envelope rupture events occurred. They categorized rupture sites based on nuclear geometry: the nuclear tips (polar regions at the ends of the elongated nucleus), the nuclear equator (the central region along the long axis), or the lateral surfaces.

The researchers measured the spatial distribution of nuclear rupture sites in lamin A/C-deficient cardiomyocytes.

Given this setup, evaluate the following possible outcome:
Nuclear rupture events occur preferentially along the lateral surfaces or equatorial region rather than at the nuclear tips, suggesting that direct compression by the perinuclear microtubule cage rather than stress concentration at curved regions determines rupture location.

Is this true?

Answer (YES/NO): NO